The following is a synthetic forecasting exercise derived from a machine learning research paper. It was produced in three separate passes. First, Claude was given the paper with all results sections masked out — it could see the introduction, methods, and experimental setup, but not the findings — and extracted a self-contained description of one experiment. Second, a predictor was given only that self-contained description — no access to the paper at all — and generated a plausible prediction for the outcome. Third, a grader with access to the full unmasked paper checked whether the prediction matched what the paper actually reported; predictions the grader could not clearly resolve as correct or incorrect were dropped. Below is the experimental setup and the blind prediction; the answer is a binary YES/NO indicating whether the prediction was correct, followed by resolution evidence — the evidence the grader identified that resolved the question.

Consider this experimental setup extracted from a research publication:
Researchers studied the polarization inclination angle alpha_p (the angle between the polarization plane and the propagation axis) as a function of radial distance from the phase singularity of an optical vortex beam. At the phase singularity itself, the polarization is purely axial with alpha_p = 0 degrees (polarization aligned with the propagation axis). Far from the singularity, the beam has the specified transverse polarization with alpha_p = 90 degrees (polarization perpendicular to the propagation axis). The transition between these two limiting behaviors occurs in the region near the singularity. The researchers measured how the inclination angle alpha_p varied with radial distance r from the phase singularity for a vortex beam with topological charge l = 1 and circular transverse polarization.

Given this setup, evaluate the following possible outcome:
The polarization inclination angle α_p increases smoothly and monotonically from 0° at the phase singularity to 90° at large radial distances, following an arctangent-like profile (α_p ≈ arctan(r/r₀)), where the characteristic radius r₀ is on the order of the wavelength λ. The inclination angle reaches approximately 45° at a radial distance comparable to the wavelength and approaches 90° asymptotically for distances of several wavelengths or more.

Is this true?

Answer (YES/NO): NO